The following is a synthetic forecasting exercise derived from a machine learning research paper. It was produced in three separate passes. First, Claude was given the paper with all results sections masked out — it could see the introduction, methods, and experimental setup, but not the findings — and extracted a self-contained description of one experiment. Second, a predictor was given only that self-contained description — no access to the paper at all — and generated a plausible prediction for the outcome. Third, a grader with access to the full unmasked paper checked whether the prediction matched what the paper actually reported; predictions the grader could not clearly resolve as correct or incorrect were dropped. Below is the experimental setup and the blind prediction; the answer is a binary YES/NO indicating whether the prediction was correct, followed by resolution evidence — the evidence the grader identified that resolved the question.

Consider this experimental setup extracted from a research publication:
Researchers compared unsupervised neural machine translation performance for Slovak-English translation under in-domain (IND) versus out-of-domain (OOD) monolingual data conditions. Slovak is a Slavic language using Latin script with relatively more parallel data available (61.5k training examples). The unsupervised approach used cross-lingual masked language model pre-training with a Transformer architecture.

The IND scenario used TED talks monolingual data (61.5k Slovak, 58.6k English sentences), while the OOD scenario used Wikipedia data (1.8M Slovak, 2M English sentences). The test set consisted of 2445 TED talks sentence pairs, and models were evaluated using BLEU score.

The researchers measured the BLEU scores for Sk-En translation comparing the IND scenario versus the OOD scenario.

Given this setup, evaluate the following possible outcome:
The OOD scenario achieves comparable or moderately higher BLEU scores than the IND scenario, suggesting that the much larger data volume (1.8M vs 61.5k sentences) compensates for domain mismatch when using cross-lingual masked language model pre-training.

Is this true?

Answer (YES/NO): NO